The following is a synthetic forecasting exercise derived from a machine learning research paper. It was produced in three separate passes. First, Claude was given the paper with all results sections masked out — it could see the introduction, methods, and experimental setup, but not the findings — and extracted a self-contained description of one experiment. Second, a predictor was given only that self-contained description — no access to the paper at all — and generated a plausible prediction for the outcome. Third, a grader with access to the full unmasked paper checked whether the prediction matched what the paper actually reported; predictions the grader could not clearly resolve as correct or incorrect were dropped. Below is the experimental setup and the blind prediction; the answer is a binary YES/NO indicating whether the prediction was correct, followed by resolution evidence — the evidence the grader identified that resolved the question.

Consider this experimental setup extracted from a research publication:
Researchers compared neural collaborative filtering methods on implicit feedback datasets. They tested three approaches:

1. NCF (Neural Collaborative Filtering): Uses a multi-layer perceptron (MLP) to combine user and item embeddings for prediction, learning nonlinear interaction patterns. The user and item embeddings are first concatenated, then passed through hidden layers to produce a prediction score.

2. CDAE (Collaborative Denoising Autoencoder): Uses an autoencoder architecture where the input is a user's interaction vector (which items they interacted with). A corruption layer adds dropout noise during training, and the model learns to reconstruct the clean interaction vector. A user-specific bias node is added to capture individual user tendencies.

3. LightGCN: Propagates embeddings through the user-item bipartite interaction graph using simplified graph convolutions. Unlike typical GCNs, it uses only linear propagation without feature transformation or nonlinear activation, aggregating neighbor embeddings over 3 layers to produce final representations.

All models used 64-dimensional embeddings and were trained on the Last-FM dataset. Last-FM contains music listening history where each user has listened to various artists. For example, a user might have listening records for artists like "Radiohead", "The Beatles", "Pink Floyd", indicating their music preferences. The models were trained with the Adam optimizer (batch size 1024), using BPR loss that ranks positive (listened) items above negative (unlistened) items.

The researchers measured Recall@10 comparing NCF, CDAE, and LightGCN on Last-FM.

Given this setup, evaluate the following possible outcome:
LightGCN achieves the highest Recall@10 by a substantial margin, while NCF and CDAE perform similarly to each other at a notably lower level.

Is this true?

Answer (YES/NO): NO